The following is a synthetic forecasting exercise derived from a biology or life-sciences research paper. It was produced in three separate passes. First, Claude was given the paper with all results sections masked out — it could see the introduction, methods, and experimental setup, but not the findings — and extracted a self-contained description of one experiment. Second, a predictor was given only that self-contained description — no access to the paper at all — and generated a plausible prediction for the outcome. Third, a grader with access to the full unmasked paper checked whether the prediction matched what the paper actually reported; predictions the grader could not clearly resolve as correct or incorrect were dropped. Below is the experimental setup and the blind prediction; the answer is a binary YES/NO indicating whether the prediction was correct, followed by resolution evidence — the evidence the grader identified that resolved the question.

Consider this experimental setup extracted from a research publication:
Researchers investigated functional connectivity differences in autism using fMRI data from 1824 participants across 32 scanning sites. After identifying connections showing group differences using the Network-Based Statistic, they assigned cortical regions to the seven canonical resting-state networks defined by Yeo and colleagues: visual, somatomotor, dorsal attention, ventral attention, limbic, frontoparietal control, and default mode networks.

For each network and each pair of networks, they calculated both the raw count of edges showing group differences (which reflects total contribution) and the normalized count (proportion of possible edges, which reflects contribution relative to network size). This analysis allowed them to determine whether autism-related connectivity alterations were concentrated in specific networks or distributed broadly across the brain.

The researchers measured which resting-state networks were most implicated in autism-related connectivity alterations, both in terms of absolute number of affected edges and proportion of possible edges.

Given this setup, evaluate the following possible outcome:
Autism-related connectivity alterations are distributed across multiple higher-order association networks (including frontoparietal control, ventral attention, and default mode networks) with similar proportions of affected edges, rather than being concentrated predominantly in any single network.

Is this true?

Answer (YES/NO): NO